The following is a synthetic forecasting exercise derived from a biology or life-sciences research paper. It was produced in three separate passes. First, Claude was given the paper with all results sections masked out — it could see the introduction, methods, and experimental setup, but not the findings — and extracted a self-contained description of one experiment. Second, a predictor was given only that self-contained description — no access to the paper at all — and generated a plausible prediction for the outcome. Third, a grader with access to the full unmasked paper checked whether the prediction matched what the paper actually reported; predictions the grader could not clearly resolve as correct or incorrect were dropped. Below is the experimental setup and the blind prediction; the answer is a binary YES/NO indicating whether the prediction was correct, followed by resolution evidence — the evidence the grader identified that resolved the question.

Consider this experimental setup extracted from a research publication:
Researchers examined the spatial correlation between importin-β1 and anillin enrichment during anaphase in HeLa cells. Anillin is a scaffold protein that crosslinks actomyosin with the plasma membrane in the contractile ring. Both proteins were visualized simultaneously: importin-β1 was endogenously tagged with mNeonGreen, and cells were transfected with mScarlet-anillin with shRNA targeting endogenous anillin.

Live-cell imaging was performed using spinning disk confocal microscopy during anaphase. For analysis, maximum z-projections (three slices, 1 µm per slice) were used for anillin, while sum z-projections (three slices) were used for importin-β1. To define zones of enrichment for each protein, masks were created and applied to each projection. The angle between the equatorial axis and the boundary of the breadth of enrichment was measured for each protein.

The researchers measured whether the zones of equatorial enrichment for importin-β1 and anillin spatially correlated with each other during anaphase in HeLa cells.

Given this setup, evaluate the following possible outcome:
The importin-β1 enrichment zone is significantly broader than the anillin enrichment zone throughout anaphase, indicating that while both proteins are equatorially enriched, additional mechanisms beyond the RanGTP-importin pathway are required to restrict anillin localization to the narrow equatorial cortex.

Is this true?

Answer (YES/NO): YES